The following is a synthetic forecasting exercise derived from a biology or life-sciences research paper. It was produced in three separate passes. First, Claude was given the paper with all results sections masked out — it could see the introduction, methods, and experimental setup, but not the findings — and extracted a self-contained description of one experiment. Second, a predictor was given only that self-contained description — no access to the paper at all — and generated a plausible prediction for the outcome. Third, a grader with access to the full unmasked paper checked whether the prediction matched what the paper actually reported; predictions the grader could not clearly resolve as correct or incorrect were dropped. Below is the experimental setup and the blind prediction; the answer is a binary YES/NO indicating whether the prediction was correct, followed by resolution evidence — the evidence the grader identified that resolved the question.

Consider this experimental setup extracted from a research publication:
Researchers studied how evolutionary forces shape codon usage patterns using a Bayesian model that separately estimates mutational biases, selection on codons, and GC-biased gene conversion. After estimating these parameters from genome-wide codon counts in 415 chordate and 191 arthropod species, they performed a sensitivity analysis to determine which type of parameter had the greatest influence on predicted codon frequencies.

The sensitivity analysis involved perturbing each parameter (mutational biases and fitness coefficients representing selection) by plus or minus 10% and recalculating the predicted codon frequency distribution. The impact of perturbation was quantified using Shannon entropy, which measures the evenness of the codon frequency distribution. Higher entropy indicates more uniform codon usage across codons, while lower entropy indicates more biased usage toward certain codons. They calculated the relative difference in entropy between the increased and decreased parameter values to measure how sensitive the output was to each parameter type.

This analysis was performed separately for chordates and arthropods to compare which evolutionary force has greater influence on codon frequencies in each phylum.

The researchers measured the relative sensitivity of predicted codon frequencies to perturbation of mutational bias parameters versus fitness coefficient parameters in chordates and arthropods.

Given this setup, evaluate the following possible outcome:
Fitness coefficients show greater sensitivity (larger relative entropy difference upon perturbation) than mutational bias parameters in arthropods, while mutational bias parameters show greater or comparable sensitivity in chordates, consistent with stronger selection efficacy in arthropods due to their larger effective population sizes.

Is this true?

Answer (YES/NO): NO